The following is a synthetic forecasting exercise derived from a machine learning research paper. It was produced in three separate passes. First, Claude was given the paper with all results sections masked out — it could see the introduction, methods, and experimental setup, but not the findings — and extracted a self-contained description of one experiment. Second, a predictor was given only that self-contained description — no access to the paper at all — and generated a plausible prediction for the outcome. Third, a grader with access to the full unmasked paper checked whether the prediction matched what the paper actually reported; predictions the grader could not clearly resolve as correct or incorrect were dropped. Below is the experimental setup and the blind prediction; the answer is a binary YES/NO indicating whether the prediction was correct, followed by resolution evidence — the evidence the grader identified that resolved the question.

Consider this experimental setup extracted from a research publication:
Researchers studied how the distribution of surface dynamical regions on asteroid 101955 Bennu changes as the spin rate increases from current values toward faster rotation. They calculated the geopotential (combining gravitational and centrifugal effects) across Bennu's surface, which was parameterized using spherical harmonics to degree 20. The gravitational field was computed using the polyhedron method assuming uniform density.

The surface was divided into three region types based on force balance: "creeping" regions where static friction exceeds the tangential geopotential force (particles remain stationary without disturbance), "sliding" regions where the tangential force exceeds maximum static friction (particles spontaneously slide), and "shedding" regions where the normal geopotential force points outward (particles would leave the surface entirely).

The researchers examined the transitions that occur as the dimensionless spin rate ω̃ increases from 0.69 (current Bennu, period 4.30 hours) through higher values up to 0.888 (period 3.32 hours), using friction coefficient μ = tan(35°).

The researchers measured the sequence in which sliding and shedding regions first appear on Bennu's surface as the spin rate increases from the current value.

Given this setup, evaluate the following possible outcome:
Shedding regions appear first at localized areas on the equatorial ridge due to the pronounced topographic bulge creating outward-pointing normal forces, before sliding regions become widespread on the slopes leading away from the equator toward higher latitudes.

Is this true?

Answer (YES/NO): NO